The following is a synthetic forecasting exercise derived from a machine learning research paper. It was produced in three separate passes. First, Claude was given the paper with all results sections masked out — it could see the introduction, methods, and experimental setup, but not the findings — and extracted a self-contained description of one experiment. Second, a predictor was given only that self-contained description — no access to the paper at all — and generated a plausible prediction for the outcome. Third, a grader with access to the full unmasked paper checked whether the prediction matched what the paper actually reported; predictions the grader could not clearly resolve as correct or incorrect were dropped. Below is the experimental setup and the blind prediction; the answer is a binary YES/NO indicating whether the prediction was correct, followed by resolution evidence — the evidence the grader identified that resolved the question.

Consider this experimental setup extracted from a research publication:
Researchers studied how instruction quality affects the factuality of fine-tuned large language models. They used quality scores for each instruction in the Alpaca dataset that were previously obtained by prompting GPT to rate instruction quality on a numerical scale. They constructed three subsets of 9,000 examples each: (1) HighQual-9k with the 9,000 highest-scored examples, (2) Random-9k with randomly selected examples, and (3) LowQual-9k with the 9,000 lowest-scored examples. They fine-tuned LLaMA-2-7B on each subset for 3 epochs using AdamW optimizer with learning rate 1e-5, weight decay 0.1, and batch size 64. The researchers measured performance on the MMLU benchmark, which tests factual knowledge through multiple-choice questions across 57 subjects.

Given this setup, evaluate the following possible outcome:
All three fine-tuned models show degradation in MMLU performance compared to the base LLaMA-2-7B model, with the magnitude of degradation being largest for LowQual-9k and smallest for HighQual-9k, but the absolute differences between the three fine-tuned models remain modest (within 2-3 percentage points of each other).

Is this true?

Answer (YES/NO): NO